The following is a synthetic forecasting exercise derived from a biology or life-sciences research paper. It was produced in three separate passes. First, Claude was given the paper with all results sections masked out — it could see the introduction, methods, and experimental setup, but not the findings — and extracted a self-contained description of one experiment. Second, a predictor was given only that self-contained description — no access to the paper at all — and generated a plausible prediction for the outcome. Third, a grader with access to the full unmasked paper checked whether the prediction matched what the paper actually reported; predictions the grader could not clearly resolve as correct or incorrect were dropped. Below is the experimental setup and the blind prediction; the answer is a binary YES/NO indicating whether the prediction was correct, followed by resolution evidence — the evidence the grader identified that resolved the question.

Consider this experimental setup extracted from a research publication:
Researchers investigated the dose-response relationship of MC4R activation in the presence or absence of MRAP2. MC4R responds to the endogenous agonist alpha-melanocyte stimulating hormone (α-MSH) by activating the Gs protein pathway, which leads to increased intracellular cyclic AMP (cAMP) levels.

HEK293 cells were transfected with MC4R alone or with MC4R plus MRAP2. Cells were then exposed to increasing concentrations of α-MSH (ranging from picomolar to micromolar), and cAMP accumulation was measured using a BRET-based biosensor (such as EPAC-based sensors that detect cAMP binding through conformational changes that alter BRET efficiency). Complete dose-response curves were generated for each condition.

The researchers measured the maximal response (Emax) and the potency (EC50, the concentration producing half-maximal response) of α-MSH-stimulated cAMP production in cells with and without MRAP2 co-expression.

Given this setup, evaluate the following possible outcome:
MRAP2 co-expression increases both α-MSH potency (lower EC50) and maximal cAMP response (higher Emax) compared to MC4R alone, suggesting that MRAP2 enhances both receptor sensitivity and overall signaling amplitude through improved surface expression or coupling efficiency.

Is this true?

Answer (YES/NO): NO